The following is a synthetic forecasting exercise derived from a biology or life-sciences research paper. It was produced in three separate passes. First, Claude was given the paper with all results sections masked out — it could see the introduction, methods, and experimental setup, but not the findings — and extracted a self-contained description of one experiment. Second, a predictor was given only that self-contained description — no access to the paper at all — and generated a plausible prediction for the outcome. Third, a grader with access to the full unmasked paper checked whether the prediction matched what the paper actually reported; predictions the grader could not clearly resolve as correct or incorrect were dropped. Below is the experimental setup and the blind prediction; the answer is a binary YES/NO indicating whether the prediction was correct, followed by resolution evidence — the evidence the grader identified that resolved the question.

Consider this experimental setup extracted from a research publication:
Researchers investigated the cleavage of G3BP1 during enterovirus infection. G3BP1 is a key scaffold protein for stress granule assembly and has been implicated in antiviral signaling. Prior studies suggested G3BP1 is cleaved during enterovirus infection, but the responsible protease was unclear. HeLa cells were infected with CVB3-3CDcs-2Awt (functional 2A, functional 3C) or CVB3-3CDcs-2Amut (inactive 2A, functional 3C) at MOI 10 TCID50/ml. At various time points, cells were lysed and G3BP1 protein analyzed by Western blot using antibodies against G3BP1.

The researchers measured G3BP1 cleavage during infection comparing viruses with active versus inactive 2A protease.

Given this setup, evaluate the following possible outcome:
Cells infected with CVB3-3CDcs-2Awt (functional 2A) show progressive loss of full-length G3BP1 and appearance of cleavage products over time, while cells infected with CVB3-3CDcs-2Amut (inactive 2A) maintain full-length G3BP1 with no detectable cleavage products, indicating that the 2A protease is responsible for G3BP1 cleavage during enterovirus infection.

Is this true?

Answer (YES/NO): NO